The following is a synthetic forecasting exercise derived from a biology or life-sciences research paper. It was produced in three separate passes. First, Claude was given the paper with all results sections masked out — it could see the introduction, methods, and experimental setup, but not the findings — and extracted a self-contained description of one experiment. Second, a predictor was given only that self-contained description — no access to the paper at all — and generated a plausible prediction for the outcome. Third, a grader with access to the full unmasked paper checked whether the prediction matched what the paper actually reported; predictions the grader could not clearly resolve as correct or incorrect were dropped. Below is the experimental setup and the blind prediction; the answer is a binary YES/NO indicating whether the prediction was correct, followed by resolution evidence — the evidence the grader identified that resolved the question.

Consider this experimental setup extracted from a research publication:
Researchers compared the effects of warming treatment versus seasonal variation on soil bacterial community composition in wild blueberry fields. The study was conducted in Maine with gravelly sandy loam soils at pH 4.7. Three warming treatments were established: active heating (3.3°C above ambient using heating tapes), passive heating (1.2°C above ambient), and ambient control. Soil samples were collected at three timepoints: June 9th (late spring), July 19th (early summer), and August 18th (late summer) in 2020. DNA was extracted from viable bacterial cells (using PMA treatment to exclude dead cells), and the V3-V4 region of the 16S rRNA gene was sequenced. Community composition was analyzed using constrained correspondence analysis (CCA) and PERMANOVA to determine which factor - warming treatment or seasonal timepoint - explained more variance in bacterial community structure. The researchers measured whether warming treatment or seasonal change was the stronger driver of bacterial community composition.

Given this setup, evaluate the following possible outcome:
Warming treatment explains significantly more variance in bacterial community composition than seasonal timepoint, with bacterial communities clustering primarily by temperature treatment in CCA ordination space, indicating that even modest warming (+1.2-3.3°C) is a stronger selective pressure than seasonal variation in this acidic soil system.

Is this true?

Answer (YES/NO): NO